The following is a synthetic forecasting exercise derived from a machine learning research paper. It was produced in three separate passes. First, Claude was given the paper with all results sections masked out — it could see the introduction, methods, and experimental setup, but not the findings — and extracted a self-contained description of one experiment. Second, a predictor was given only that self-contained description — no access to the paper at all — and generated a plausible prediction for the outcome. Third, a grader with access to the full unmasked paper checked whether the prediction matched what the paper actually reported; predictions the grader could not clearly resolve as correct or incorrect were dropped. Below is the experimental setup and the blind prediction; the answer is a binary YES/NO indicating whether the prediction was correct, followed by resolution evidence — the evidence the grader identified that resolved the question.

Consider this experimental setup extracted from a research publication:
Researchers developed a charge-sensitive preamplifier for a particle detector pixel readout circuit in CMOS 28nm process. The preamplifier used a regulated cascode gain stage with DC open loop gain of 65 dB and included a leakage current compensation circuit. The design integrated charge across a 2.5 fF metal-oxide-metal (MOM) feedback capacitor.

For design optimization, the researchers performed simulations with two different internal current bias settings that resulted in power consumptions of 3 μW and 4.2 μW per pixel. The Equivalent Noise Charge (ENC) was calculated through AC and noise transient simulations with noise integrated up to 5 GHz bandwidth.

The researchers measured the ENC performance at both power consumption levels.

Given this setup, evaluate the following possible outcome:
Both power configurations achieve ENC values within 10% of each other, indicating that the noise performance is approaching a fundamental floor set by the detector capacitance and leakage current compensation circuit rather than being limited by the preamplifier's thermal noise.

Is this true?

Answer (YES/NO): NO